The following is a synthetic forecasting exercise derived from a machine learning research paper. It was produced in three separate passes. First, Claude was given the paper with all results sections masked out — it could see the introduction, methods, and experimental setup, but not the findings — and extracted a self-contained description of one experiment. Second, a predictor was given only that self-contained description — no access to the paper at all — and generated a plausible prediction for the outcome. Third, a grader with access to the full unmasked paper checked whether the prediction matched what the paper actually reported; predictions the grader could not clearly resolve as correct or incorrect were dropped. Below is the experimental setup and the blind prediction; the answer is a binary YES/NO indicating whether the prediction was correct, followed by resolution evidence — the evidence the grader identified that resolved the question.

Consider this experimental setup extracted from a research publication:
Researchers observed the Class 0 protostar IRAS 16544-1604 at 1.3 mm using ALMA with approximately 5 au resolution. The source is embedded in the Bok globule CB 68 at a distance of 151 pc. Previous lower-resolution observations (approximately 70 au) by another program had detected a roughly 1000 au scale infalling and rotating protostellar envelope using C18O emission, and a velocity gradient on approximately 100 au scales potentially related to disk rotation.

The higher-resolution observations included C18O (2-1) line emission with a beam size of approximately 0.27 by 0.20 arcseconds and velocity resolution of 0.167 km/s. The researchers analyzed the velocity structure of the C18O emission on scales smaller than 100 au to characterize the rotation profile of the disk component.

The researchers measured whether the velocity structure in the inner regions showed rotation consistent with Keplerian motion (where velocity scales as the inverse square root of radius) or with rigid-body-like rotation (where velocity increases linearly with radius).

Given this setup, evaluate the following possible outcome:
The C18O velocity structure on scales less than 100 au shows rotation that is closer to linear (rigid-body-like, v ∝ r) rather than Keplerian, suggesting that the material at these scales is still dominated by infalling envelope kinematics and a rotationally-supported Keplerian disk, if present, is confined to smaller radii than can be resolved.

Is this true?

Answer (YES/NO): NO